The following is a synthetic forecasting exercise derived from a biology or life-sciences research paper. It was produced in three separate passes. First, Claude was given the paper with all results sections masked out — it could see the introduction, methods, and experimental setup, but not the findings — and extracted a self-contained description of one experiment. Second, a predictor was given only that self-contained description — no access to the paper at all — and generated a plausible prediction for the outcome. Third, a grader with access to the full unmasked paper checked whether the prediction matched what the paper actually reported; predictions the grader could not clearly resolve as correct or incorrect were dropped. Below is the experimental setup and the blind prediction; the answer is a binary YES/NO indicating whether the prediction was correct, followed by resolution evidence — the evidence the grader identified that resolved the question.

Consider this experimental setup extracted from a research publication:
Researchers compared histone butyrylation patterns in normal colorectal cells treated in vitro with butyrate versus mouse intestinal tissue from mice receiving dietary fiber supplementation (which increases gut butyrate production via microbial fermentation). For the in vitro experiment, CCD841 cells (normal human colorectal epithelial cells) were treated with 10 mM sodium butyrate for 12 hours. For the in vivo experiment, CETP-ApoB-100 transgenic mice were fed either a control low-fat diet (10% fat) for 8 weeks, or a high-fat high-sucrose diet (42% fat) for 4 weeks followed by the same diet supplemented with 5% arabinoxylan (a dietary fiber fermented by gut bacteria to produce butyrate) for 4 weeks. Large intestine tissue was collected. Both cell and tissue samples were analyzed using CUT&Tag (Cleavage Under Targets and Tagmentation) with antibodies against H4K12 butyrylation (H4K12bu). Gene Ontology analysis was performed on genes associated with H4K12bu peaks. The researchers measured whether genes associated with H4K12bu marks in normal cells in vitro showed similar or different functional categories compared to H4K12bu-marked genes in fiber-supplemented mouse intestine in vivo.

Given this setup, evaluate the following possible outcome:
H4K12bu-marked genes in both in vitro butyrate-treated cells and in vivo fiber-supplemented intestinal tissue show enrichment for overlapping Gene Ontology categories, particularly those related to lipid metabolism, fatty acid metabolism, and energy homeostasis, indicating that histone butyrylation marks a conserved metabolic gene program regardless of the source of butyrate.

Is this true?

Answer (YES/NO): NO